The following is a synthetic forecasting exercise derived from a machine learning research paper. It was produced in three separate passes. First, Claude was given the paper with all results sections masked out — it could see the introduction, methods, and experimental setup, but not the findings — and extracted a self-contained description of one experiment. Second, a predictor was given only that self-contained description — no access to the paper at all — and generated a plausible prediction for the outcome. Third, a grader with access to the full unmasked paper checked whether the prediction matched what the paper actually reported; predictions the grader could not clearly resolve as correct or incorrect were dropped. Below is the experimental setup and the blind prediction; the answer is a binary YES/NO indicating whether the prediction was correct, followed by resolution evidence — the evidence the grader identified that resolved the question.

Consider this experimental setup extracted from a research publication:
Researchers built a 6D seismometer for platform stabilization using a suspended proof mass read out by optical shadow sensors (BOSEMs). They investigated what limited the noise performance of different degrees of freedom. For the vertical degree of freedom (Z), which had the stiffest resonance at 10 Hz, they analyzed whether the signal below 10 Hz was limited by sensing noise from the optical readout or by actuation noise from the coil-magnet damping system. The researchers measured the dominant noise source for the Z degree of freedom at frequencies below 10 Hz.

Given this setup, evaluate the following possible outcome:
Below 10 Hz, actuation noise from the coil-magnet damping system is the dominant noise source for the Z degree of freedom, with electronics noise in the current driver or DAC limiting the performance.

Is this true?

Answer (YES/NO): NO